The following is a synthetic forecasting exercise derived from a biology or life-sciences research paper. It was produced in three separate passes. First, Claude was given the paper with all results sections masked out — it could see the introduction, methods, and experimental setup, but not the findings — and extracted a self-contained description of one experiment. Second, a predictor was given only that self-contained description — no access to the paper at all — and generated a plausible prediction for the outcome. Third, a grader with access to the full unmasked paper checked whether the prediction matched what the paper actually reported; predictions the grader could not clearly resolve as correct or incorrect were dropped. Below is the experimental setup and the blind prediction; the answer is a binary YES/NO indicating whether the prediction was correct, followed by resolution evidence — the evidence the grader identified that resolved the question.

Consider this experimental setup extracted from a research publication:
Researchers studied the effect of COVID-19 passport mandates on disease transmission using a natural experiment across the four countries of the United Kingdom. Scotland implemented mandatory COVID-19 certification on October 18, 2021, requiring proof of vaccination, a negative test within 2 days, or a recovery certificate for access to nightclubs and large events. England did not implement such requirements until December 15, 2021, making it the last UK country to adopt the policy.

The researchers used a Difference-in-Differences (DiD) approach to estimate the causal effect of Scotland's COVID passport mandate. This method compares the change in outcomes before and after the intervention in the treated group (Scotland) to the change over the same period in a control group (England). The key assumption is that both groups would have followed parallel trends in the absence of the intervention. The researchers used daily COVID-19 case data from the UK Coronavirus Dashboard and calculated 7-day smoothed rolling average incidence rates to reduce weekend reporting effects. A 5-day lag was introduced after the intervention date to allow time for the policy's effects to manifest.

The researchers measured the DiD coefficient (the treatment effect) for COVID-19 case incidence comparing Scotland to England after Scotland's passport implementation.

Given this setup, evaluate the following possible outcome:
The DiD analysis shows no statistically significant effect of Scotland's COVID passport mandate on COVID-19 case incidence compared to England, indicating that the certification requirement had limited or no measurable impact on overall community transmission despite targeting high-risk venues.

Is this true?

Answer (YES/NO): NO